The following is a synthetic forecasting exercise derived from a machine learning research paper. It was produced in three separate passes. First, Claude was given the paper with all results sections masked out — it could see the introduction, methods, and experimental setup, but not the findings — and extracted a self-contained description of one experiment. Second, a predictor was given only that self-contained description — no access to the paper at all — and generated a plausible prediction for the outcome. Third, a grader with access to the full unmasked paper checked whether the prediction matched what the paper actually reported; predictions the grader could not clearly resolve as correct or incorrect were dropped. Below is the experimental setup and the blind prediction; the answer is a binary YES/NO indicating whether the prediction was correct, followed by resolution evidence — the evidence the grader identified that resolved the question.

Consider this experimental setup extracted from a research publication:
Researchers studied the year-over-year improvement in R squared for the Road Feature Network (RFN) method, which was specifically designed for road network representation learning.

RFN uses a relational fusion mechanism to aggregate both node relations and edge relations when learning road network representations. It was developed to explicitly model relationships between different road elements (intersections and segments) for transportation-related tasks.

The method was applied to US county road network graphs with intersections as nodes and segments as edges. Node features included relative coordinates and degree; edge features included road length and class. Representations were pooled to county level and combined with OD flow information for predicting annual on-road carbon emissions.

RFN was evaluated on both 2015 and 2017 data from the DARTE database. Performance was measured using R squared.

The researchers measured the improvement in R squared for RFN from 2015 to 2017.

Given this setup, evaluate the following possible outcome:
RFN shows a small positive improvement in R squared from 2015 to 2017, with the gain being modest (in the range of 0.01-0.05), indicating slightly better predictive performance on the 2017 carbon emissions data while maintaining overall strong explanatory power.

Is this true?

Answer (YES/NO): NO